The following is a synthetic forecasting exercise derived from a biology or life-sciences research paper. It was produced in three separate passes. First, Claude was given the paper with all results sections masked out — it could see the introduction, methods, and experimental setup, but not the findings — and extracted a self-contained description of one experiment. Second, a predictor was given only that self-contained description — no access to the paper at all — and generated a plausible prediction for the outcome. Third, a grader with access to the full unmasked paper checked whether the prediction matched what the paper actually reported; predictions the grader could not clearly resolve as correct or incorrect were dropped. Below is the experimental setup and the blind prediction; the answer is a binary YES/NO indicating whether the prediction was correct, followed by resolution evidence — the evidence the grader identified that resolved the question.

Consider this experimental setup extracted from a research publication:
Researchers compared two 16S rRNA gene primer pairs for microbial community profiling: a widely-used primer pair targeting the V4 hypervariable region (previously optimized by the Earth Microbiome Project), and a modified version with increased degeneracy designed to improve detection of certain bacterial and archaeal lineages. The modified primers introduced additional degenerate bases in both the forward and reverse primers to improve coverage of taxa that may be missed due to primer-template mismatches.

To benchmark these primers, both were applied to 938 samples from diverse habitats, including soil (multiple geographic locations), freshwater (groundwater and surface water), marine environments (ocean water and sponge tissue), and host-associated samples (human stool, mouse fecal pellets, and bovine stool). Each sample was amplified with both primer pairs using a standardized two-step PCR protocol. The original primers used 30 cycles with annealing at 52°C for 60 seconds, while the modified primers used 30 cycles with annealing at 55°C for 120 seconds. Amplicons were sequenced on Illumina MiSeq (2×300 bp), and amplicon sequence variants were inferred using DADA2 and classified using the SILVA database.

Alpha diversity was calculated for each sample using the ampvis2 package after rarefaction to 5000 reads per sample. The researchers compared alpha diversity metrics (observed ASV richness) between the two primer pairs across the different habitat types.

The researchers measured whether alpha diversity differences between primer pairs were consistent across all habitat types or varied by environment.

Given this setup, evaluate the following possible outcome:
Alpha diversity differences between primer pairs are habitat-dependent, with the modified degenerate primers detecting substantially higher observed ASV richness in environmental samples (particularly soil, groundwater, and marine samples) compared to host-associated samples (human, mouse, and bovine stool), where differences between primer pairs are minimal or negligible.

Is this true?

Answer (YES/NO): NO